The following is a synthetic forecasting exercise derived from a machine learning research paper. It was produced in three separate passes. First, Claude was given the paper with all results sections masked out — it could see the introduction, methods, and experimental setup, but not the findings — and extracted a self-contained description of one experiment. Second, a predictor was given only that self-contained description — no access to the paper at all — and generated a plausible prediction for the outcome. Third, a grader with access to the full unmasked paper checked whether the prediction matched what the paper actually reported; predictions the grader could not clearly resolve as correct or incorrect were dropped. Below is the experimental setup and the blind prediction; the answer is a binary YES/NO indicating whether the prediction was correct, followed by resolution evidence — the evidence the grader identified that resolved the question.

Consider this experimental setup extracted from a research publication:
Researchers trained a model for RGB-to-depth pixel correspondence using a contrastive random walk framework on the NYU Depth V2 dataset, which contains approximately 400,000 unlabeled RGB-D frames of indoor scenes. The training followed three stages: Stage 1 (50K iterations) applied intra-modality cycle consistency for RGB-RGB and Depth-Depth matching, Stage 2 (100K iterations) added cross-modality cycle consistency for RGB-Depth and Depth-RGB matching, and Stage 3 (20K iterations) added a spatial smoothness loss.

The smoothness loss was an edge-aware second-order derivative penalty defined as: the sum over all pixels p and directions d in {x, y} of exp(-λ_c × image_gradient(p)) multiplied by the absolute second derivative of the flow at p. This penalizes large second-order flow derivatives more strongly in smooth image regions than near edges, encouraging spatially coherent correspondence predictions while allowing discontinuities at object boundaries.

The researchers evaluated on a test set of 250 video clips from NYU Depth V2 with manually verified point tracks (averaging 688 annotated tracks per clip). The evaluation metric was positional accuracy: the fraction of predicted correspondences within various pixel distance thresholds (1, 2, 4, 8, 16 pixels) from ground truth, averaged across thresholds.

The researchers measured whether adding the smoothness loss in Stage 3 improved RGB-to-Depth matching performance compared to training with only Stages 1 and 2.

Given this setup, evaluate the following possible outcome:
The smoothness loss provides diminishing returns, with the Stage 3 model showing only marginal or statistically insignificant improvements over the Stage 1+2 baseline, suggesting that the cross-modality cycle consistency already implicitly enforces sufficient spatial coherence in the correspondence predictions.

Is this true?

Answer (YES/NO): NO